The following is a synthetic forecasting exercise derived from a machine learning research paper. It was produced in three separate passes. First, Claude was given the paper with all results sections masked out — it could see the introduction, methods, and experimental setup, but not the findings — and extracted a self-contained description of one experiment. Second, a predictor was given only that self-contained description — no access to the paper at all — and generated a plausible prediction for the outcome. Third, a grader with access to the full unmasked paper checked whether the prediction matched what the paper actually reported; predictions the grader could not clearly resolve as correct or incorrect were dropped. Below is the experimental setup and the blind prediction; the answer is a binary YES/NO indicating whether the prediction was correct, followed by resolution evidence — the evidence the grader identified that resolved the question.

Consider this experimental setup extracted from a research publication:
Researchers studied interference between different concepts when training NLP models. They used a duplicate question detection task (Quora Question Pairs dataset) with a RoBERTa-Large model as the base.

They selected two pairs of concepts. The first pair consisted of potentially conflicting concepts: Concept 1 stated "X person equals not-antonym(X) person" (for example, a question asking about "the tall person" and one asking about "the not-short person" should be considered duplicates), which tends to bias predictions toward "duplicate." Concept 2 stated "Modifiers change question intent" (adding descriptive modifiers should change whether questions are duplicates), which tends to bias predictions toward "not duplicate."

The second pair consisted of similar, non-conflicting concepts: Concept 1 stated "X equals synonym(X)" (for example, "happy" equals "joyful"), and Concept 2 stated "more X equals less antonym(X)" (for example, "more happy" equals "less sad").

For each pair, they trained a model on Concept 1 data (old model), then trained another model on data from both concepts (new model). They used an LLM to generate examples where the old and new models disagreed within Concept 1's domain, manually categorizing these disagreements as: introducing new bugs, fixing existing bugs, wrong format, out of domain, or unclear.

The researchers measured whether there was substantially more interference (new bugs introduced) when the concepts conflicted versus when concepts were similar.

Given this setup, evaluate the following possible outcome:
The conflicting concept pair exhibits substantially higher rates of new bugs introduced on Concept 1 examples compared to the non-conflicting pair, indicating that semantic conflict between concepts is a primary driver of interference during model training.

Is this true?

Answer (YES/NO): YES